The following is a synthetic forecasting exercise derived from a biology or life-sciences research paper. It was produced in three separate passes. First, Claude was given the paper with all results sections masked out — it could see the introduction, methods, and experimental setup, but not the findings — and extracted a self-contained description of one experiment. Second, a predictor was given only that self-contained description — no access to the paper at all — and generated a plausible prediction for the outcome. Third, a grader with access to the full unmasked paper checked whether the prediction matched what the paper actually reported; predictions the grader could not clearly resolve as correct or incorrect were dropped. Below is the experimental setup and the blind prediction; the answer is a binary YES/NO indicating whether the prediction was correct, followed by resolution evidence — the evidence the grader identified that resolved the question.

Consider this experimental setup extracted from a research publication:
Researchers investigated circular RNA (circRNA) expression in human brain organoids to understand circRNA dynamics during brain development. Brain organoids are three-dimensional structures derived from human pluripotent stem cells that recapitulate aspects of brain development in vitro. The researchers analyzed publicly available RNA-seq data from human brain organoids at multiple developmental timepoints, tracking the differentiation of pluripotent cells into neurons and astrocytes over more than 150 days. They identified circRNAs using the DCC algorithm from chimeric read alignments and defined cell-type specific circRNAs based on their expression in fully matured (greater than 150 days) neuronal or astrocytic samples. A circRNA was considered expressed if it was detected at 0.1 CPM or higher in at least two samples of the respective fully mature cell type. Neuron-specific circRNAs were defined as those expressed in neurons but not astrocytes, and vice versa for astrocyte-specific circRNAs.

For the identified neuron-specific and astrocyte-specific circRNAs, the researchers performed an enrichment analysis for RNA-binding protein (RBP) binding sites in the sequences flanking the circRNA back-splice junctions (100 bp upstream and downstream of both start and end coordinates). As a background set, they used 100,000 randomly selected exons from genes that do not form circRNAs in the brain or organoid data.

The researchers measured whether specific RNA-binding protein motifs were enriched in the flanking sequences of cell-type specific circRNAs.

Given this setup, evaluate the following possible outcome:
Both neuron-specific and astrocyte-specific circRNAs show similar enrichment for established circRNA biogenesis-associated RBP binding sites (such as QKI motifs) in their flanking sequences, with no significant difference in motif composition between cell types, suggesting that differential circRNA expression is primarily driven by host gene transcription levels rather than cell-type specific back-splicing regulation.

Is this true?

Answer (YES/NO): NO